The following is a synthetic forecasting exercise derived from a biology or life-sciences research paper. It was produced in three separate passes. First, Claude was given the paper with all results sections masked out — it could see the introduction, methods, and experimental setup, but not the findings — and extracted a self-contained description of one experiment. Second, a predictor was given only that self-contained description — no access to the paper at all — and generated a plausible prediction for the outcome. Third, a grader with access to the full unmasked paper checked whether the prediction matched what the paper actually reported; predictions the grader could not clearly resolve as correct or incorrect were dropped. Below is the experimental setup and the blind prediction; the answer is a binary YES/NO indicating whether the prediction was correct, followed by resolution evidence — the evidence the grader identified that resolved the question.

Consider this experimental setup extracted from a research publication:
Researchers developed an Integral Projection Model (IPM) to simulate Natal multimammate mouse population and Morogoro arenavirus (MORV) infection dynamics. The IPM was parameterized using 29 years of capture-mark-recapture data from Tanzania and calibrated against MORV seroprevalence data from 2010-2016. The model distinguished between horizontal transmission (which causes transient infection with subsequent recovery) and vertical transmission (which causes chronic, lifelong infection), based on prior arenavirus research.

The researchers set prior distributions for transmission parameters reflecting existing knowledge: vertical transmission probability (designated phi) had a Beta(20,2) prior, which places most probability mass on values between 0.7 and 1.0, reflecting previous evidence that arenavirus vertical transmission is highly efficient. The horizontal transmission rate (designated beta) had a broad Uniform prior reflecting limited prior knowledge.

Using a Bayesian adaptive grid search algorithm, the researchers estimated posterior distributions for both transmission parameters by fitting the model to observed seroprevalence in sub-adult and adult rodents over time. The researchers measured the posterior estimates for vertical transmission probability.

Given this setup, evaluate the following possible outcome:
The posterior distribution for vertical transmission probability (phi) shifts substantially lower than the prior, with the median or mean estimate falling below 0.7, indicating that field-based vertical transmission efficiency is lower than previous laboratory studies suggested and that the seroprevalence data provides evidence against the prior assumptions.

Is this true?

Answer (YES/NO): NO